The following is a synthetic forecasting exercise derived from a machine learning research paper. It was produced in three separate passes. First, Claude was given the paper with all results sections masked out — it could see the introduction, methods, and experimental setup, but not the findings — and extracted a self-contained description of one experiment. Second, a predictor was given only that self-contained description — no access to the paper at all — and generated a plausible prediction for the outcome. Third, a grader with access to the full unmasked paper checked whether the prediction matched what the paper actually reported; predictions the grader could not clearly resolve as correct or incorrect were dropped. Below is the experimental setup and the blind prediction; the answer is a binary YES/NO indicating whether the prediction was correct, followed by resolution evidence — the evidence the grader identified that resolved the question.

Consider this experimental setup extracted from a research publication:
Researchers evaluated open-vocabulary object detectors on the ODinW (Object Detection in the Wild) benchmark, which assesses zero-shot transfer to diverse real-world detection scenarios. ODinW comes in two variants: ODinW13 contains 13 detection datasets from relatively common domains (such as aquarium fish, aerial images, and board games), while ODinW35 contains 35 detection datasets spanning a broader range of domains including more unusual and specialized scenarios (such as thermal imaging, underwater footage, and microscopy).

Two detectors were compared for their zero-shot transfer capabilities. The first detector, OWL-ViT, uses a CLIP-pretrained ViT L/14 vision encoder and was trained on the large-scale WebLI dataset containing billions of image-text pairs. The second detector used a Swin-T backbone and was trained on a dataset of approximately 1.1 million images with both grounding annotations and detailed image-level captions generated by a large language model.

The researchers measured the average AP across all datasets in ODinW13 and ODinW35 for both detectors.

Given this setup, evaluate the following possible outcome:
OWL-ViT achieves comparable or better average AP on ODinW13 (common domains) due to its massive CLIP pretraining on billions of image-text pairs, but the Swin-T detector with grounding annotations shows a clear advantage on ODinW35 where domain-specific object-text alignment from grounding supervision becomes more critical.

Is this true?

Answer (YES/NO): YES